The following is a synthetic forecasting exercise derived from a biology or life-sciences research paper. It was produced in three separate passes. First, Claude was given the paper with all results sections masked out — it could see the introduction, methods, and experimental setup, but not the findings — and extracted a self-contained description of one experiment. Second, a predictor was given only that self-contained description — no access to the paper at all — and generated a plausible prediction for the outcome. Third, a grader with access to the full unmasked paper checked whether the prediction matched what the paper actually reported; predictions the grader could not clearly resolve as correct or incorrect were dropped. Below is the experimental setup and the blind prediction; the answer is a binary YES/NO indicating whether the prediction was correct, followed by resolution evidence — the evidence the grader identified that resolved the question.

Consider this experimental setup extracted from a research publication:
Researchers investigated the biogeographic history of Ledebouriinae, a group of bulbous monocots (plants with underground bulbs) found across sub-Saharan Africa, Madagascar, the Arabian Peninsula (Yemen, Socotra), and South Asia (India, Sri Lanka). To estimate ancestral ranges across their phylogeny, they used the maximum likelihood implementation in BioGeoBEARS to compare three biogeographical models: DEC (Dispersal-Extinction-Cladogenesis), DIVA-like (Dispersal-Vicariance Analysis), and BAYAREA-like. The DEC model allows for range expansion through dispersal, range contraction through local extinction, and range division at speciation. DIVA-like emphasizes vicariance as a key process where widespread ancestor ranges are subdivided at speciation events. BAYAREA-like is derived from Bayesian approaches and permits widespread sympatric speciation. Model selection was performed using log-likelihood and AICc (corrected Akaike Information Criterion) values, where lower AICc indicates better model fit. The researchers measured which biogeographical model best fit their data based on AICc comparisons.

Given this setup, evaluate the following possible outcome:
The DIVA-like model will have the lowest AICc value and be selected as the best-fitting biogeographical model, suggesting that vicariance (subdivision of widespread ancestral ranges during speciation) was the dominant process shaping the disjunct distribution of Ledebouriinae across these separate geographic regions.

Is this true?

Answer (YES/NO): YES